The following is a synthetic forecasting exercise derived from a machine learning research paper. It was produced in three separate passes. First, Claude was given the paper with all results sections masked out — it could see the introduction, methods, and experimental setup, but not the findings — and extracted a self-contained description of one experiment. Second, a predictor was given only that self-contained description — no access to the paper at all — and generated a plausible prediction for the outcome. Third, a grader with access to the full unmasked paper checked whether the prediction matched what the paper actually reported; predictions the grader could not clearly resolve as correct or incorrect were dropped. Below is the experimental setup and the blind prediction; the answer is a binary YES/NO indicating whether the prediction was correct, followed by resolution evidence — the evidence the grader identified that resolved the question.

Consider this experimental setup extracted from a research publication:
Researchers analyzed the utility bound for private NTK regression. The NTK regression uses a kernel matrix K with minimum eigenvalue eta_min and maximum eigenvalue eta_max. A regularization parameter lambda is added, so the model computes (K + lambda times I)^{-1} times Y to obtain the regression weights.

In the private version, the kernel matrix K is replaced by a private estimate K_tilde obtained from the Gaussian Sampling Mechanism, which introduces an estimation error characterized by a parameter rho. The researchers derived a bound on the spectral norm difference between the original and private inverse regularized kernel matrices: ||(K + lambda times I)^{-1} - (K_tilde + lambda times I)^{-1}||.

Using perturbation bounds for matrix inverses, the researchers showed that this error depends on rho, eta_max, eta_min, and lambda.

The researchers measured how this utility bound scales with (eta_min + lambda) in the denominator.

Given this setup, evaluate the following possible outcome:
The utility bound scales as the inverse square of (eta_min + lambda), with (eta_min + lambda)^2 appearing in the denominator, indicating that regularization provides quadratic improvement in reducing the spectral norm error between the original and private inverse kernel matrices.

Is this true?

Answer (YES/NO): YES